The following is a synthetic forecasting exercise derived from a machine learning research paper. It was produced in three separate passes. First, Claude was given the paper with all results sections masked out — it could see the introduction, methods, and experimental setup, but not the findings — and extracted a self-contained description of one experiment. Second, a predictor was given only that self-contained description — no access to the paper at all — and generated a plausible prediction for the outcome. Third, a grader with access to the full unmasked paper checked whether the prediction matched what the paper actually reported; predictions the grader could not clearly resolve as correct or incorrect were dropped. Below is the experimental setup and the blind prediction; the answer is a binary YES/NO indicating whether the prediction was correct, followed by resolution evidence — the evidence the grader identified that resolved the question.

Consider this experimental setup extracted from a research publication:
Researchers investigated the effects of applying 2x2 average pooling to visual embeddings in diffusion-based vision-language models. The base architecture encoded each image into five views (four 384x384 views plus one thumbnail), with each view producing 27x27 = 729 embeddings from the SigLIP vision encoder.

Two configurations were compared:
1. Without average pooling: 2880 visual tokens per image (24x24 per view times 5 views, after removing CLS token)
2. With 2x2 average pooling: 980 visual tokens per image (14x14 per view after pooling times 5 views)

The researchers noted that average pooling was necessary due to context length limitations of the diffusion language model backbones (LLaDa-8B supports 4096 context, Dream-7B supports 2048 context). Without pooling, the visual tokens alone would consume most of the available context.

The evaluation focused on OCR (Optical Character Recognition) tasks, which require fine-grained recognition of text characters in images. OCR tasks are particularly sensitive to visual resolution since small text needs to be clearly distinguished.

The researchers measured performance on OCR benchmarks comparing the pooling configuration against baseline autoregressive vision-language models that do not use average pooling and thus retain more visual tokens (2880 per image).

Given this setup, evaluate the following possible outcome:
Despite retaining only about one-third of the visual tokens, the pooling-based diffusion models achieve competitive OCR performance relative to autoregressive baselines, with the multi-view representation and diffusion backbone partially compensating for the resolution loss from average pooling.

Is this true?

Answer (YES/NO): NO